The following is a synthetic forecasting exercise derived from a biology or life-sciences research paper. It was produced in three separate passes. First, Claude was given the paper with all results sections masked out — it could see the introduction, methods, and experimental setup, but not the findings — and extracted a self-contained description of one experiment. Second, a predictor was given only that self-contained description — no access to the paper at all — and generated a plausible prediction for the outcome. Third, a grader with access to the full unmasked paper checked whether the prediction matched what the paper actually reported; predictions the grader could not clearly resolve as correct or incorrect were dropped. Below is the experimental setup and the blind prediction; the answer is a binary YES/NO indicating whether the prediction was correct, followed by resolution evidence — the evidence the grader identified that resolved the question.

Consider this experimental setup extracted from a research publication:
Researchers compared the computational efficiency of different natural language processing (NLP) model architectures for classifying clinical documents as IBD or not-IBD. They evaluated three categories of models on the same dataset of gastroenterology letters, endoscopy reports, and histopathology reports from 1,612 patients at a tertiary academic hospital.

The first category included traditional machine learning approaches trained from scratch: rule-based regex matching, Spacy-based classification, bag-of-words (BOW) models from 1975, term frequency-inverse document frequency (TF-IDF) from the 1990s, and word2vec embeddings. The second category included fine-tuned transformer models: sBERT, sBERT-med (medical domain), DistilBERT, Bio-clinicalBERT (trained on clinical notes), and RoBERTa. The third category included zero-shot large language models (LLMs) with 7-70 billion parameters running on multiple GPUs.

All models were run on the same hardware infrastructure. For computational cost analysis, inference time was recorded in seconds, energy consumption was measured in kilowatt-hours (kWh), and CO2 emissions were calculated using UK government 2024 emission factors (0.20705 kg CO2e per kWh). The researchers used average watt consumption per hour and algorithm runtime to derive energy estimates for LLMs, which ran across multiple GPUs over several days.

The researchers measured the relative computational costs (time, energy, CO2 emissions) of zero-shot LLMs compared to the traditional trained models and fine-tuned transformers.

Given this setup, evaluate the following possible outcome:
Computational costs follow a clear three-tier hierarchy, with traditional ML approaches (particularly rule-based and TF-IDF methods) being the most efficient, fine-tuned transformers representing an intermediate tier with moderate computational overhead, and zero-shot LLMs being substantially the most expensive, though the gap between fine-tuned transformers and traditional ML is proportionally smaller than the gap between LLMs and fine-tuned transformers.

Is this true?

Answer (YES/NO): NO